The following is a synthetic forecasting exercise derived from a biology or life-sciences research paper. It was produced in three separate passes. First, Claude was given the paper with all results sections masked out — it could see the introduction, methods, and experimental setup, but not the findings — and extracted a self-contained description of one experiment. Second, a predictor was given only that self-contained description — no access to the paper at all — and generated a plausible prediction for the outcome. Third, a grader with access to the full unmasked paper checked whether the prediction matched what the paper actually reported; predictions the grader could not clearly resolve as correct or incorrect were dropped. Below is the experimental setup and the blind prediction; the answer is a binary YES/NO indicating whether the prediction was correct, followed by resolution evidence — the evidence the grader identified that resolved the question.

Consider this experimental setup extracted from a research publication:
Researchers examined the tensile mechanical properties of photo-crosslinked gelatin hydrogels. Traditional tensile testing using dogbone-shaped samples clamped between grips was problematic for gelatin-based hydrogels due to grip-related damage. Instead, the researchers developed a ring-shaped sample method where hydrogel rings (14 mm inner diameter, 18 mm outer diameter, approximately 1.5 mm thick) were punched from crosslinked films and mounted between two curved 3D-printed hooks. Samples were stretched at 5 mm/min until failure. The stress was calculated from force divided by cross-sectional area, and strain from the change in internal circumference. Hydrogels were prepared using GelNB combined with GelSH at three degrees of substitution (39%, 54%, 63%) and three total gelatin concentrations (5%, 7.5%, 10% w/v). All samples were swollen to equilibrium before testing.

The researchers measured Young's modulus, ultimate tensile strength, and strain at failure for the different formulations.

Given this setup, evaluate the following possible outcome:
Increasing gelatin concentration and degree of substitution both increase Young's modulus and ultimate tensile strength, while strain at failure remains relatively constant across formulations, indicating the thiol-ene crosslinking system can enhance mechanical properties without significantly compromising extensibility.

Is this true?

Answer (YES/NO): NO